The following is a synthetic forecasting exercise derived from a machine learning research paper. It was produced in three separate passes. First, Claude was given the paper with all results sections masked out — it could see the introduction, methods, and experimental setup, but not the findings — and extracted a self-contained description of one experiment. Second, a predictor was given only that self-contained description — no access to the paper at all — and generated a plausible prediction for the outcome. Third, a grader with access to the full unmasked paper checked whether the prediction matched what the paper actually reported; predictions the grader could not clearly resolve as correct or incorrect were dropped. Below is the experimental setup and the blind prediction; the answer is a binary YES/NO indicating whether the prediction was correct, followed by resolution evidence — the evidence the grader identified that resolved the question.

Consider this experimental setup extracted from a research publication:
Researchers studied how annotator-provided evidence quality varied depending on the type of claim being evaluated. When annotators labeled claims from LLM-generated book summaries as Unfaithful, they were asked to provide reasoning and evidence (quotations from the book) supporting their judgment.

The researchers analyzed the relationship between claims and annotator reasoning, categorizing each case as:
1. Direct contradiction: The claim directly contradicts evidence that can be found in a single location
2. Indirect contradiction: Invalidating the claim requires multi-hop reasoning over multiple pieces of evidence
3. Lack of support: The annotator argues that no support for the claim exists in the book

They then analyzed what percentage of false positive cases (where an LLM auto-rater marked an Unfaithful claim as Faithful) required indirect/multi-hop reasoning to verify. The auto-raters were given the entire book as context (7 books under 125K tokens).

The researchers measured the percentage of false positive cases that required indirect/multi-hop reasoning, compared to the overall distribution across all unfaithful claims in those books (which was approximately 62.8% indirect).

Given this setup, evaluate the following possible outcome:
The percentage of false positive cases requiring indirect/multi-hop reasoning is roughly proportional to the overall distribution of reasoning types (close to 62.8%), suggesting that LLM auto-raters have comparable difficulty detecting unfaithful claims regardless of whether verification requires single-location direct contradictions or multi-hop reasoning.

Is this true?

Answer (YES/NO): NO